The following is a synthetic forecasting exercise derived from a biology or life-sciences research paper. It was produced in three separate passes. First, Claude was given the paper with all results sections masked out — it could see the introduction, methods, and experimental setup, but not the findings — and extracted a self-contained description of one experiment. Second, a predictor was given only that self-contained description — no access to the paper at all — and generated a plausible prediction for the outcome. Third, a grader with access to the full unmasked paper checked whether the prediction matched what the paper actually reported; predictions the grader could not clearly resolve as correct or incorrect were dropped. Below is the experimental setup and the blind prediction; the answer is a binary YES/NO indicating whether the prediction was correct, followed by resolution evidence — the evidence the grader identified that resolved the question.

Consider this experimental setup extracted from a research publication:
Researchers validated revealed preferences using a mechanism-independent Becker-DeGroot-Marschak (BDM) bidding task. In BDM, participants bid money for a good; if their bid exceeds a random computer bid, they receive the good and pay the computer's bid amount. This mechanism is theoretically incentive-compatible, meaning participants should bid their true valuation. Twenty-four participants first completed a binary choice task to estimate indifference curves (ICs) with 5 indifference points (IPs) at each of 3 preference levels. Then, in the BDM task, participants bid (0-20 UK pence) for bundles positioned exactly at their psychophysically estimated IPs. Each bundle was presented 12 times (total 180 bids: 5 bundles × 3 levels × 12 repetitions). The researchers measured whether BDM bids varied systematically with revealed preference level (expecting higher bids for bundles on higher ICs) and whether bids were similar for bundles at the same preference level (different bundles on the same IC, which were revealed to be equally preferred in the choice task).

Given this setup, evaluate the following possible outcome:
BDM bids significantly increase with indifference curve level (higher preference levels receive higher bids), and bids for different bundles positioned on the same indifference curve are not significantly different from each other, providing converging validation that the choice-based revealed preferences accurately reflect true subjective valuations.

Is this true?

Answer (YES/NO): YES